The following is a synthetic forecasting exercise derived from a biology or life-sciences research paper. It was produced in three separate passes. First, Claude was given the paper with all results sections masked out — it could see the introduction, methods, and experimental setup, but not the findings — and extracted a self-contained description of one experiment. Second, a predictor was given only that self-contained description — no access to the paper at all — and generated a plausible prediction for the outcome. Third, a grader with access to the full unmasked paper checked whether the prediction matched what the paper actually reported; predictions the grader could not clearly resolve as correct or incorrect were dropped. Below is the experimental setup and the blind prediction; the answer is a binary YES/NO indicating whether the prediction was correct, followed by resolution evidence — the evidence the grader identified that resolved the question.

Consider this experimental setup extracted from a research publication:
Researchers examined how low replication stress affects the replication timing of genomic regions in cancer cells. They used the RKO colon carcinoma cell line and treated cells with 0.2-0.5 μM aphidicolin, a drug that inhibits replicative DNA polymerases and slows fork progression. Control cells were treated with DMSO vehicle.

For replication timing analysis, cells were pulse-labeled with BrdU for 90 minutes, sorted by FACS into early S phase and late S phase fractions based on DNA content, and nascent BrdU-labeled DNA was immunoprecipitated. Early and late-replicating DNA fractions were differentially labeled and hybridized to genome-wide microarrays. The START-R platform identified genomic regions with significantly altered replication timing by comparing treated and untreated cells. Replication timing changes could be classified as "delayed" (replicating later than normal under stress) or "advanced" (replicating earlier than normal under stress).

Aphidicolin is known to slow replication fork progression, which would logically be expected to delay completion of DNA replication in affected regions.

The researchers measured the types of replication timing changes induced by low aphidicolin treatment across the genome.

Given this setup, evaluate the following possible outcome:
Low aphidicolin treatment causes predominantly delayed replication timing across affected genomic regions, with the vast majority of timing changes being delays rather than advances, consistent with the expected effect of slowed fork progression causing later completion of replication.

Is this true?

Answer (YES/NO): NO